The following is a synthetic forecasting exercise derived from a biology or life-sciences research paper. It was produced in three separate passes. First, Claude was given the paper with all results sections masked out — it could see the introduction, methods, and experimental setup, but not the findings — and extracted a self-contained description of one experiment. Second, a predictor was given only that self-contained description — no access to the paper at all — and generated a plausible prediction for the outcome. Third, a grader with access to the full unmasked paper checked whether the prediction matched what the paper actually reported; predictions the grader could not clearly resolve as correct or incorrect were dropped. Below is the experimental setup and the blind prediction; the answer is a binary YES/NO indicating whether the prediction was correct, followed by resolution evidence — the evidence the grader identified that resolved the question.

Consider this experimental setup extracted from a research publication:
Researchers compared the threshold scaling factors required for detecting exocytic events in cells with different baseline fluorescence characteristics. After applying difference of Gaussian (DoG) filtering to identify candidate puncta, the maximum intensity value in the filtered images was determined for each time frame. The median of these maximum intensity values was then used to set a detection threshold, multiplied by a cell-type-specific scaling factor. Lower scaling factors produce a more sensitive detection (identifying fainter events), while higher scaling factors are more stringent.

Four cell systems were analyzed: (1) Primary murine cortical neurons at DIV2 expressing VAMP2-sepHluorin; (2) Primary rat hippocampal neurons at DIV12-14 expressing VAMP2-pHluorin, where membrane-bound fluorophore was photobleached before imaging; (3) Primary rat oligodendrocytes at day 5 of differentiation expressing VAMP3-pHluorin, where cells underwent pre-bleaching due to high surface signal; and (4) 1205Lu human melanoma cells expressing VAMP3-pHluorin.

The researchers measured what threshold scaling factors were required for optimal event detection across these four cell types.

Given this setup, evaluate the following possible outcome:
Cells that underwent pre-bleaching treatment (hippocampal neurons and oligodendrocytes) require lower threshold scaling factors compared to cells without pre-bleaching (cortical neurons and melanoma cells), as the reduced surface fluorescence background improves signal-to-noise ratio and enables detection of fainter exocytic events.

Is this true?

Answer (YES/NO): NO